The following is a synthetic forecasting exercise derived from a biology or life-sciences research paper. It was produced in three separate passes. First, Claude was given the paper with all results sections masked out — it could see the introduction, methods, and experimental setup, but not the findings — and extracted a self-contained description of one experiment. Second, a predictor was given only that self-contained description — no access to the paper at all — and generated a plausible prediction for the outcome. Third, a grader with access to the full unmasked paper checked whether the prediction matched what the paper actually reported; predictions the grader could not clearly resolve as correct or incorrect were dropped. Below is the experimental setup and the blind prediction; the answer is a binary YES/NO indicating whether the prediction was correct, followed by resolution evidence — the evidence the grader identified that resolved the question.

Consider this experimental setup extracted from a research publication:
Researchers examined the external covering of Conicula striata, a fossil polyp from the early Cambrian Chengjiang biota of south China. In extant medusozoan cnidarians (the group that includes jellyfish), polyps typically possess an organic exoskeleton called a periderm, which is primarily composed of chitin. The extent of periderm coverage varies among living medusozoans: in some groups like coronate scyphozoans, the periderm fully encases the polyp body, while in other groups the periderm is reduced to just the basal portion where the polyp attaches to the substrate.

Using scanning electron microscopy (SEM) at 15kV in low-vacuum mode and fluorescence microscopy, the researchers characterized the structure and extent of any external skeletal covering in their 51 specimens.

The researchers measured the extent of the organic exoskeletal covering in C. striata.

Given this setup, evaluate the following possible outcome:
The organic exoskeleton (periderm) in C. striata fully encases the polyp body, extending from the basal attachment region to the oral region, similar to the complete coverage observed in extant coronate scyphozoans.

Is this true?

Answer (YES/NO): YES